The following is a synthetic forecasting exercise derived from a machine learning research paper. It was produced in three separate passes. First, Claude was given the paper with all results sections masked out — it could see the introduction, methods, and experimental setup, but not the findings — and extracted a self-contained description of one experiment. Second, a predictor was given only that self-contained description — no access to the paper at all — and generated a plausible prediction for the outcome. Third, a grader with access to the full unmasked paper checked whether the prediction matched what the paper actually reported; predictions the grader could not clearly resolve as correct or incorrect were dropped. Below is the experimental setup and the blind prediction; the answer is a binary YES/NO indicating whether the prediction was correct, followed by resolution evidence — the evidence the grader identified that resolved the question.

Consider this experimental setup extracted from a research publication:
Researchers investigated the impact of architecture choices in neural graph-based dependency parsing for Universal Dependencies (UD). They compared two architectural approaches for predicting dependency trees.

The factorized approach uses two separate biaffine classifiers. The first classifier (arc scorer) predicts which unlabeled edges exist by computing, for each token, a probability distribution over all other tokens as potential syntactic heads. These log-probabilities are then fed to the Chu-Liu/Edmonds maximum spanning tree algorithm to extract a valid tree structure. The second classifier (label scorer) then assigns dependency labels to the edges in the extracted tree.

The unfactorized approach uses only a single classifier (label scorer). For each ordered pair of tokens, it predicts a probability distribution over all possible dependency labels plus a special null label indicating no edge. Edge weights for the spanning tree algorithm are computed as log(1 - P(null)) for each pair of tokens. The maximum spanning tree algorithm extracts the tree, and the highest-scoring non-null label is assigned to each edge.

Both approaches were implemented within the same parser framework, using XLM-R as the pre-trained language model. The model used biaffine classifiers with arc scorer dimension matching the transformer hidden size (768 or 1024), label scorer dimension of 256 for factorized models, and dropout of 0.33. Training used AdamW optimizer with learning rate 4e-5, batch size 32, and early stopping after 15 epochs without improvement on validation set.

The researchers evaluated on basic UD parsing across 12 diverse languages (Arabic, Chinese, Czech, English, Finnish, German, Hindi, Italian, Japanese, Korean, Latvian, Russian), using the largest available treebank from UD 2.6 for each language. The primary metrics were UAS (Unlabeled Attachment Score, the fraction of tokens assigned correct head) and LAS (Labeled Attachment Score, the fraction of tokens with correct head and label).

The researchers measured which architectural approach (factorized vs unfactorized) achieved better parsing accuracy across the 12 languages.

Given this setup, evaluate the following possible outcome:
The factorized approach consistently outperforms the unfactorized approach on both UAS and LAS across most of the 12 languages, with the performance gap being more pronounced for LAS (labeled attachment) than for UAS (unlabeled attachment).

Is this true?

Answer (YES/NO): NO